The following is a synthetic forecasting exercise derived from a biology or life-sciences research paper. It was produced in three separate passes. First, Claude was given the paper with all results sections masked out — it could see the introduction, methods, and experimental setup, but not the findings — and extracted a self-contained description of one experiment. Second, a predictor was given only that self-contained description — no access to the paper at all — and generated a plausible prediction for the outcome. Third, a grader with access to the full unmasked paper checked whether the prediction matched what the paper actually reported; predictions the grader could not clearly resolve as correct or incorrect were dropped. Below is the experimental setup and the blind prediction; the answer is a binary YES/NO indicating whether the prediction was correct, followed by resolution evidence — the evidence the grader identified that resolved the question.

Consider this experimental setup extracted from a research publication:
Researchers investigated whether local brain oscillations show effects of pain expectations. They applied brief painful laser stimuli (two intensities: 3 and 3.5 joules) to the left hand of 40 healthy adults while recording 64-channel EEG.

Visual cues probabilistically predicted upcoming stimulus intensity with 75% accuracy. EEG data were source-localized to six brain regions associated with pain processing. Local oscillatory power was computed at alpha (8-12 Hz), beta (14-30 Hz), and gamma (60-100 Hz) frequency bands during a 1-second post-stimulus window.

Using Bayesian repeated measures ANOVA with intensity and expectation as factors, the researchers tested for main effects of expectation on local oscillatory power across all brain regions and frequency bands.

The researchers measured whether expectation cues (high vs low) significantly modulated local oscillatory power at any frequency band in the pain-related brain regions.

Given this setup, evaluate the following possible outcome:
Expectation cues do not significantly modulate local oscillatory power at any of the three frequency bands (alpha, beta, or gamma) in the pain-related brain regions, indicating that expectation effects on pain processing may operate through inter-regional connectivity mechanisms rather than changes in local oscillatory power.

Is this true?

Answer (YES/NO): YES